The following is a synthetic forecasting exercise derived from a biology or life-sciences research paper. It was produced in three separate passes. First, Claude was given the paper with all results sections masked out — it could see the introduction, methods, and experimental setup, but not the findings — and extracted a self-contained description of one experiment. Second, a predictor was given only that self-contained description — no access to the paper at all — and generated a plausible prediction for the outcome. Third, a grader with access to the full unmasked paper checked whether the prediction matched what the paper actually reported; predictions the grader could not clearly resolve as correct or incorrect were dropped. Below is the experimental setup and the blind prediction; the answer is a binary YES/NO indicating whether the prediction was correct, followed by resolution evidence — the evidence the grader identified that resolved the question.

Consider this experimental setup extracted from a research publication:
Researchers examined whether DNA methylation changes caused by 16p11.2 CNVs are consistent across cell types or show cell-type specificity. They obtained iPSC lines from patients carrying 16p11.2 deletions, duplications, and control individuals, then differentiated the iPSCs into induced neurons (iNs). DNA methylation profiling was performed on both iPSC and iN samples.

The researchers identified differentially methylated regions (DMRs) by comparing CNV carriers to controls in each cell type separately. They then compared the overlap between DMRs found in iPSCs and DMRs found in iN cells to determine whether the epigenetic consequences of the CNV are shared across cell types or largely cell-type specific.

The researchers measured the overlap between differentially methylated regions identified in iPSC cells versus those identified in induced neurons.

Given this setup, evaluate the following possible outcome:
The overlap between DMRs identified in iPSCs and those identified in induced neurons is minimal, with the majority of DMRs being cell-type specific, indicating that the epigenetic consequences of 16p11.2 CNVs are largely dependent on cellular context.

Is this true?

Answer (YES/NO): YES